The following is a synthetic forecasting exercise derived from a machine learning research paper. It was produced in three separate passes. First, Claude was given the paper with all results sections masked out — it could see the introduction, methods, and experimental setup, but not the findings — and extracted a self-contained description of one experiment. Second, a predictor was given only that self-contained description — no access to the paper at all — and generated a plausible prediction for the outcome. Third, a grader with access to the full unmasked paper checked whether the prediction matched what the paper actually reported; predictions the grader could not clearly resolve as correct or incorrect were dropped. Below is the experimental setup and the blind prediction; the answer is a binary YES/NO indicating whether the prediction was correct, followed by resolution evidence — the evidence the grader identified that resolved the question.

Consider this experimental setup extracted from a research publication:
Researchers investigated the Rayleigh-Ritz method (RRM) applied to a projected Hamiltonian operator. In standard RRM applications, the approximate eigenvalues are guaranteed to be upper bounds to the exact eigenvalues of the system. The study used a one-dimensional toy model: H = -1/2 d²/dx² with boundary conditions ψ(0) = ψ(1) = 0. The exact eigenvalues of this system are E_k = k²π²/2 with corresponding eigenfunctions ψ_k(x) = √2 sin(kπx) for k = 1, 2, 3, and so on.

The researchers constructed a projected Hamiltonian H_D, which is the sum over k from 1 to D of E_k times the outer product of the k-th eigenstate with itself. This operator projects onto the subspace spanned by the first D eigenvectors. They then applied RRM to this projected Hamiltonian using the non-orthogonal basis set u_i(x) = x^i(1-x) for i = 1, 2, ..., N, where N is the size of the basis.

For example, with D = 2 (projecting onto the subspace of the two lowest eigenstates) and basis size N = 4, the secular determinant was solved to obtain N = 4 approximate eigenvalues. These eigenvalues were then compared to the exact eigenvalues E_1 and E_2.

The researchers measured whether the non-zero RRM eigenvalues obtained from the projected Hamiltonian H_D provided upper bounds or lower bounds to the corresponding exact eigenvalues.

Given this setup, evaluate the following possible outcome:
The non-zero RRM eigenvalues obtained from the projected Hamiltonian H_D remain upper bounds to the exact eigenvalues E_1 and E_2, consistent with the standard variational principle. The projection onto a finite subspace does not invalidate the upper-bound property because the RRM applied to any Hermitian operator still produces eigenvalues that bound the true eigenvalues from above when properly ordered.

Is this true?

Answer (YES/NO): NO